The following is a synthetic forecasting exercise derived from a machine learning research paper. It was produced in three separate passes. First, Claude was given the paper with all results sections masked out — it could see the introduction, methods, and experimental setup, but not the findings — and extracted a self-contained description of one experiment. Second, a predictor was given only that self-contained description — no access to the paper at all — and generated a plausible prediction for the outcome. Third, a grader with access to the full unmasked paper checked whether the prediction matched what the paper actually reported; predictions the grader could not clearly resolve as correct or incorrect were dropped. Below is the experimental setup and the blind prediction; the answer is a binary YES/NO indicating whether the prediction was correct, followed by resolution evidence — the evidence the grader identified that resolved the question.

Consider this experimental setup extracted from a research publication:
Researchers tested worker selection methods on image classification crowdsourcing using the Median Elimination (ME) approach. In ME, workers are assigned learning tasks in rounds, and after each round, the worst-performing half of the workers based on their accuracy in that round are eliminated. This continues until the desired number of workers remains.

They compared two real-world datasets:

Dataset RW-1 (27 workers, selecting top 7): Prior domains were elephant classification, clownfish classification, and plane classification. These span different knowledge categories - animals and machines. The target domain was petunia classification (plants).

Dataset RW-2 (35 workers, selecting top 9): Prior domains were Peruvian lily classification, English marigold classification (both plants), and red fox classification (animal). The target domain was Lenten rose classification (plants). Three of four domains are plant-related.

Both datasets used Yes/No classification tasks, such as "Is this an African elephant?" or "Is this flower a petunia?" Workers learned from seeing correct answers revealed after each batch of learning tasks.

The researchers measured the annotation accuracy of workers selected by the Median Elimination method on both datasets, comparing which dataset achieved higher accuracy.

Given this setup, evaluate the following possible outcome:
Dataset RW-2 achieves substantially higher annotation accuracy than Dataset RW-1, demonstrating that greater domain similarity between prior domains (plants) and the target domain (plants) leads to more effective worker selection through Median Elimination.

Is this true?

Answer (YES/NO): NO